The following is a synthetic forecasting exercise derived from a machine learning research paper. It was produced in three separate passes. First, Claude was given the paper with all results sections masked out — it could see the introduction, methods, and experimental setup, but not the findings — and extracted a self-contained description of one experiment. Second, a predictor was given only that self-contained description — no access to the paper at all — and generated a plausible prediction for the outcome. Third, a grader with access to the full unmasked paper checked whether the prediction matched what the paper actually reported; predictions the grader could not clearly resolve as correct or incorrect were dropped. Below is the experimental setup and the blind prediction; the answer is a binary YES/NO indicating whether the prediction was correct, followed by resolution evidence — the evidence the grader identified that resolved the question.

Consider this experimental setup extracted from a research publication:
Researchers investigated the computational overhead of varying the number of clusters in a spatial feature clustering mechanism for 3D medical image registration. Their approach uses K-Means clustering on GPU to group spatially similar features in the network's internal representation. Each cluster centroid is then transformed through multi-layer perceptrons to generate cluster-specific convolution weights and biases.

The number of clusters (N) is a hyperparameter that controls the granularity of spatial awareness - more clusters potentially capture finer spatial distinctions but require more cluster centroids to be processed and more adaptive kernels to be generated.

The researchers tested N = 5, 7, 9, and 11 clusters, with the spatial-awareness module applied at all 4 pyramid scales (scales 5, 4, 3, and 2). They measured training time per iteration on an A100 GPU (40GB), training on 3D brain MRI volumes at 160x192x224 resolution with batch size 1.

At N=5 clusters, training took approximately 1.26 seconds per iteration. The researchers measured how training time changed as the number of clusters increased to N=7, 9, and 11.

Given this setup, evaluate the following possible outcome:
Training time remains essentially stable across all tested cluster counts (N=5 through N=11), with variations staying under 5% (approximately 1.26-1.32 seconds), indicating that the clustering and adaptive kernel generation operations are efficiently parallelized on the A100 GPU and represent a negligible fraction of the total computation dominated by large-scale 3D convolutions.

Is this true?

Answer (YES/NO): NO